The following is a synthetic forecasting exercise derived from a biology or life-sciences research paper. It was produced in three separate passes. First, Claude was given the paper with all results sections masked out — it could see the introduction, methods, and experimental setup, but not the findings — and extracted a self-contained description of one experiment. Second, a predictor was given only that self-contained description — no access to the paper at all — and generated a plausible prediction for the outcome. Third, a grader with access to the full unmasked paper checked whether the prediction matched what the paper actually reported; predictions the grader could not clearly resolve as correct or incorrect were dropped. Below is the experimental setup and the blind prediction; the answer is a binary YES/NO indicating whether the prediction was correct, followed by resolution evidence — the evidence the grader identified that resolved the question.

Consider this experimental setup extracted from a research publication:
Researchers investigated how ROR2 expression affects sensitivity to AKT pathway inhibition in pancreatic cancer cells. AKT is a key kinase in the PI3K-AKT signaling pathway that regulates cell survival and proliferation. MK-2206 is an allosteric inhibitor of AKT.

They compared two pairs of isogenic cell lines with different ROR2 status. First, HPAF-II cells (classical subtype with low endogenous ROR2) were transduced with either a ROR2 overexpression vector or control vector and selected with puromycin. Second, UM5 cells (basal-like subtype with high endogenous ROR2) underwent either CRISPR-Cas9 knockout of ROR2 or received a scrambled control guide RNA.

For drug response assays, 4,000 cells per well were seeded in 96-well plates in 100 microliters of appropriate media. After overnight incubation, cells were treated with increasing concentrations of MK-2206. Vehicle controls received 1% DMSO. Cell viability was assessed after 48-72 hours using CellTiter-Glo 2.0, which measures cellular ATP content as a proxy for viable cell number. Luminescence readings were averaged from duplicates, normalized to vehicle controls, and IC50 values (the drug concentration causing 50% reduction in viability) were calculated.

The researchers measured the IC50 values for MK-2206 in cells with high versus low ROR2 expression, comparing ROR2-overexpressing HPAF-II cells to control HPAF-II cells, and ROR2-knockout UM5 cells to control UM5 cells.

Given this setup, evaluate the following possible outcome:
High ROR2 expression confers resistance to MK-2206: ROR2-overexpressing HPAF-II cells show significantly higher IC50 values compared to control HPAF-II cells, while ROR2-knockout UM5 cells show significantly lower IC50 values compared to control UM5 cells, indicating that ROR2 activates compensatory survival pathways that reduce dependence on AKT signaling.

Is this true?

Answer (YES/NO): NO